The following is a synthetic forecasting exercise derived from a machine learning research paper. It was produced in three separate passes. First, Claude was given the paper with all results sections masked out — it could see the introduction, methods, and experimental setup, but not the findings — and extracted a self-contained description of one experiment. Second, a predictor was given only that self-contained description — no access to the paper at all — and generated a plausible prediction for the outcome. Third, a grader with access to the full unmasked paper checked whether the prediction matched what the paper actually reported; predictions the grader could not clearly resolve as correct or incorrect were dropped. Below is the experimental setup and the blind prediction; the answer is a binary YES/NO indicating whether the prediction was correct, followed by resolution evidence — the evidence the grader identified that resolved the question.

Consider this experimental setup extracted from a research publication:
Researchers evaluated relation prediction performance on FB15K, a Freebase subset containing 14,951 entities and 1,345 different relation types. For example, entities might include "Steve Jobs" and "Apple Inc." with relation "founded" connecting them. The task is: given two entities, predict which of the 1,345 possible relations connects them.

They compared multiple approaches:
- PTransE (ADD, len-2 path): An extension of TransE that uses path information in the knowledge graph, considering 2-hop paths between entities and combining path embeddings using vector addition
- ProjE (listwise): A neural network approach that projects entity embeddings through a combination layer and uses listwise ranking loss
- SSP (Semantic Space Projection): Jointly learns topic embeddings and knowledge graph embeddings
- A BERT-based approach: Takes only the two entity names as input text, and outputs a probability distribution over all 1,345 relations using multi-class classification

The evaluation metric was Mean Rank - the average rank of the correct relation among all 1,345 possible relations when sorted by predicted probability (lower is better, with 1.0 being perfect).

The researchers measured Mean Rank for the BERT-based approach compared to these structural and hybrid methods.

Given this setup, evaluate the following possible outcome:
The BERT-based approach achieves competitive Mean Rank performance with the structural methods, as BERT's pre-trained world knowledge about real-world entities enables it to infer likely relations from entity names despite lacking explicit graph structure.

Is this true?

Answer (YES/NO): YES